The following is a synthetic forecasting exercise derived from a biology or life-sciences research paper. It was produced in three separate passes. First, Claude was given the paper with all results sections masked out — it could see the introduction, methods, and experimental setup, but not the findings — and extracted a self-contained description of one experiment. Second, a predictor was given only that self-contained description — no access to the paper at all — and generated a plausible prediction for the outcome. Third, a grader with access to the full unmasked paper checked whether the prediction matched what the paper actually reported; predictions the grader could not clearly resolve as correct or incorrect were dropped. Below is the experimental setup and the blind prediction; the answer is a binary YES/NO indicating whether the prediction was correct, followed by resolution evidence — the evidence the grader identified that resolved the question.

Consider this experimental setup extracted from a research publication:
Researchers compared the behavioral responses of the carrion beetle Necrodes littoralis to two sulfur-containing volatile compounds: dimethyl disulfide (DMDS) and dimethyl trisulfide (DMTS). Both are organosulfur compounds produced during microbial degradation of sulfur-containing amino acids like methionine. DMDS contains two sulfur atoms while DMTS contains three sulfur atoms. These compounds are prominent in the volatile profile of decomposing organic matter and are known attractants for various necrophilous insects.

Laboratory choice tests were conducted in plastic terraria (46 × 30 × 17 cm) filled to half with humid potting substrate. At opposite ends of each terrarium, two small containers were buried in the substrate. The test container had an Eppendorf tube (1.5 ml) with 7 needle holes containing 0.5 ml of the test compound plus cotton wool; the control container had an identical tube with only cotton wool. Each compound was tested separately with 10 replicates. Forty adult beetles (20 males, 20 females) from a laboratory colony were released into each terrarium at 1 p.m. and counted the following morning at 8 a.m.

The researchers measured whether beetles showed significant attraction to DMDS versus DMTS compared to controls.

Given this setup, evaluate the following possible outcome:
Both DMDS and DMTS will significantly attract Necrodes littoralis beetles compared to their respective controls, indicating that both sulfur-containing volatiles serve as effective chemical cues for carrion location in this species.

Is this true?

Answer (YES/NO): NO